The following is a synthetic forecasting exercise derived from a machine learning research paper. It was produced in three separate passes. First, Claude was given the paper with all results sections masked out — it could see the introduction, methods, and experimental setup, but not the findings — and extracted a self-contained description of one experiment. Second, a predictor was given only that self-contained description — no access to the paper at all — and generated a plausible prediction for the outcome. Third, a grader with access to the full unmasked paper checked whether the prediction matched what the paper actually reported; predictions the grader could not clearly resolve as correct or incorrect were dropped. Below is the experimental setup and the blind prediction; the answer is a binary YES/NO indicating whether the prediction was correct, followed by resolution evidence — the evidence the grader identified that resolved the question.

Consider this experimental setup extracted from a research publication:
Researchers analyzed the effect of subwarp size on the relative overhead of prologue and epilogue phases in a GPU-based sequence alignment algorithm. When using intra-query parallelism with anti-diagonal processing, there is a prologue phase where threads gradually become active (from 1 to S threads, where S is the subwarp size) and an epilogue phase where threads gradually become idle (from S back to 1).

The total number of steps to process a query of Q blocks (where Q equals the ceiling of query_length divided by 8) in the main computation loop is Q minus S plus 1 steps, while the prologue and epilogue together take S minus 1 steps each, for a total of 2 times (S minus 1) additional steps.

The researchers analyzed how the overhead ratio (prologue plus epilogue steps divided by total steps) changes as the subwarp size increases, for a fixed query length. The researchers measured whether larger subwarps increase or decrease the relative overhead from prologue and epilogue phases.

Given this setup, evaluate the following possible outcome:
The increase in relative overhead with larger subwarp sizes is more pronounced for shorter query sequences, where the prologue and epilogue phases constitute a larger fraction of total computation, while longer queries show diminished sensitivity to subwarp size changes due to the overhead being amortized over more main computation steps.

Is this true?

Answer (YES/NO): YES